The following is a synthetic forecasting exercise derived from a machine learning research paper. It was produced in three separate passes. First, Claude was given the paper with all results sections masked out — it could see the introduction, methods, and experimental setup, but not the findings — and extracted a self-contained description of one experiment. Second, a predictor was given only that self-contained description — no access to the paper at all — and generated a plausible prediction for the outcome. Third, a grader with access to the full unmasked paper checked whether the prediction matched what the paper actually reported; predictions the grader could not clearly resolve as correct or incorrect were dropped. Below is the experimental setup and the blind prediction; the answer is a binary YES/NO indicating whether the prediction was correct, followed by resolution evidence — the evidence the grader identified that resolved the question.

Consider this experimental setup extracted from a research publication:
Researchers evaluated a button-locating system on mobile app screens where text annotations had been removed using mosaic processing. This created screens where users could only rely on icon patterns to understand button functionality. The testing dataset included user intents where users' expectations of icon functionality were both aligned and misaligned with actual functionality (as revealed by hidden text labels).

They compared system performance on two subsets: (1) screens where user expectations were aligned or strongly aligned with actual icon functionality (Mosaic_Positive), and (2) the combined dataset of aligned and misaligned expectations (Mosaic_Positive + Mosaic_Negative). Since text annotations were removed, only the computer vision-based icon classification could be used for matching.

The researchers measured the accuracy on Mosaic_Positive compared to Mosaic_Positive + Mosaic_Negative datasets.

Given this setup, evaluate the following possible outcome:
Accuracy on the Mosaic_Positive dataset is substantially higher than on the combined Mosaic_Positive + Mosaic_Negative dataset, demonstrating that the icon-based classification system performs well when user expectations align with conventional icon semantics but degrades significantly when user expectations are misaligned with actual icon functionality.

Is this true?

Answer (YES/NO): NO